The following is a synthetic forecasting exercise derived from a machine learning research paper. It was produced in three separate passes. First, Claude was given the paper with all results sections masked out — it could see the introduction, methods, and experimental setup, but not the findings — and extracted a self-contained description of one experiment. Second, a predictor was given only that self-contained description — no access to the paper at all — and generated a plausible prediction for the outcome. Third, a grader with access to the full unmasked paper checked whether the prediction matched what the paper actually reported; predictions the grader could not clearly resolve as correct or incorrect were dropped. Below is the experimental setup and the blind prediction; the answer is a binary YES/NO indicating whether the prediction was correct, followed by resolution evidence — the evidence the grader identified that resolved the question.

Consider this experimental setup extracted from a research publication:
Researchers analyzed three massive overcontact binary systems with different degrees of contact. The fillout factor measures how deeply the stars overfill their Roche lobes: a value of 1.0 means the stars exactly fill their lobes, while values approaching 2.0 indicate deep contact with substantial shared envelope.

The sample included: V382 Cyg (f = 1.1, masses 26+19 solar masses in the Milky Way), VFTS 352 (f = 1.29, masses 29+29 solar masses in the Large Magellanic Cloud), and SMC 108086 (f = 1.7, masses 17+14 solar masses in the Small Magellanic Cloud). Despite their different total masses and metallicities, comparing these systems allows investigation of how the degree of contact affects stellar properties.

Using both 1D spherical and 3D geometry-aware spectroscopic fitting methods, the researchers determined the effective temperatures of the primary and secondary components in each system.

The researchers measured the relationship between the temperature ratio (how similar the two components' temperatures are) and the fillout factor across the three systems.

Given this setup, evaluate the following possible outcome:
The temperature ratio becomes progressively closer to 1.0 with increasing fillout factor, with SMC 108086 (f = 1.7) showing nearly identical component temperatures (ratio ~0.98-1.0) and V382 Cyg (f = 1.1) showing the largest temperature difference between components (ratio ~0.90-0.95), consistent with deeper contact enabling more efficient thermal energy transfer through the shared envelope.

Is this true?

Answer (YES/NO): NO